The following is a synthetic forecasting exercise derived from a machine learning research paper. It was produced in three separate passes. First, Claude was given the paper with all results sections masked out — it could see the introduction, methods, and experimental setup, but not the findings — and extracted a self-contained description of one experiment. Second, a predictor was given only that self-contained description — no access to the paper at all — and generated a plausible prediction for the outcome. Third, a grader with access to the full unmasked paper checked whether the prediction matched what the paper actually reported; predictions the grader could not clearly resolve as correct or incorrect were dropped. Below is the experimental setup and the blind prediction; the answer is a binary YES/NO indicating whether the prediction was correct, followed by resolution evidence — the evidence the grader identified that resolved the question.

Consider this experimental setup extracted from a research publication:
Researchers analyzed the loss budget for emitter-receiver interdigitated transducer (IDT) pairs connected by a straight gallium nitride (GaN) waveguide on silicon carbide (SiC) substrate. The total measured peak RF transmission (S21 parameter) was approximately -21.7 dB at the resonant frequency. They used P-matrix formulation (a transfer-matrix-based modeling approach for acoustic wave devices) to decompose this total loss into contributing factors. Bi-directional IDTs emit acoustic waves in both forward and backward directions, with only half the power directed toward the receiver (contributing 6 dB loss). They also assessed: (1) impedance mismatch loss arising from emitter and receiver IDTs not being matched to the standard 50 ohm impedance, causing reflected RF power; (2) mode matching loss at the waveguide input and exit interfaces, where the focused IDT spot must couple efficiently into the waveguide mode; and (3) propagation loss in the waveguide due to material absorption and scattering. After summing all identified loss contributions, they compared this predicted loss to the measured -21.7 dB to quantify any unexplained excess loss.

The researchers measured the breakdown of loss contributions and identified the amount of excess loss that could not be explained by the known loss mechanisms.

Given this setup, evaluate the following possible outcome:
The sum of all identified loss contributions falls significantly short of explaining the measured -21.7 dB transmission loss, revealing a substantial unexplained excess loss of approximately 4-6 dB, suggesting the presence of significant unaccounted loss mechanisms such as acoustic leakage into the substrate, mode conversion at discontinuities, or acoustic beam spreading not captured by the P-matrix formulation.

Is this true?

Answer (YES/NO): NO